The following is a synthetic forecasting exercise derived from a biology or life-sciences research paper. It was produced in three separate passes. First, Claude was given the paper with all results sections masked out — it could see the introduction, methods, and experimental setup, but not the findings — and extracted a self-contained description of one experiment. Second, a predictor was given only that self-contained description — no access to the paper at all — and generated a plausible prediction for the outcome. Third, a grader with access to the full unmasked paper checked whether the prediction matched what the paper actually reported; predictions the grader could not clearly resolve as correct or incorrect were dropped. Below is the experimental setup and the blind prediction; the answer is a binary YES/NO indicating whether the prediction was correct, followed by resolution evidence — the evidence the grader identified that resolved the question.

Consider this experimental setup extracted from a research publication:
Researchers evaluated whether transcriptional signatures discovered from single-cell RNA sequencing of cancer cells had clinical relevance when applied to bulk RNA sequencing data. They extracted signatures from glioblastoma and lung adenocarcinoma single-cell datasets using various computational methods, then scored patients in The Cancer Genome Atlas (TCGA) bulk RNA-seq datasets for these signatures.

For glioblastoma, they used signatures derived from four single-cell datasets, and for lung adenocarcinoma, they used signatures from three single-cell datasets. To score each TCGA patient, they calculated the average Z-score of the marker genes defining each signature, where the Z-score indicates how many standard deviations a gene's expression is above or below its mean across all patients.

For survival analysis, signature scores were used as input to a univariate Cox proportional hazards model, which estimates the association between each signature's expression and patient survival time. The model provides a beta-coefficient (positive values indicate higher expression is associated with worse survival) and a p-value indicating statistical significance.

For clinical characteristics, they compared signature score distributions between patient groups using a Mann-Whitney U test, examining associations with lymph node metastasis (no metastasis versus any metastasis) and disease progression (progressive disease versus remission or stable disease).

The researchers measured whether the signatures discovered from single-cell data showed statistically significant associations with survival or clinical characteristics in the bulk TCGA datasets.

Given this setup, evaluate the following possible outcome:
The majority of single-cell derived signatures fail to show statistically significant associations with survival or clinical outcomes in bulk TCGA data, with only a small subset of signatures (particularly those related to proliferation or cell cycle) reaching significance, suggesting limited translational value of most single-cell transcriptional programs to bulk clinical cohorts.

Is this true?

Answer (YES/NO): NO